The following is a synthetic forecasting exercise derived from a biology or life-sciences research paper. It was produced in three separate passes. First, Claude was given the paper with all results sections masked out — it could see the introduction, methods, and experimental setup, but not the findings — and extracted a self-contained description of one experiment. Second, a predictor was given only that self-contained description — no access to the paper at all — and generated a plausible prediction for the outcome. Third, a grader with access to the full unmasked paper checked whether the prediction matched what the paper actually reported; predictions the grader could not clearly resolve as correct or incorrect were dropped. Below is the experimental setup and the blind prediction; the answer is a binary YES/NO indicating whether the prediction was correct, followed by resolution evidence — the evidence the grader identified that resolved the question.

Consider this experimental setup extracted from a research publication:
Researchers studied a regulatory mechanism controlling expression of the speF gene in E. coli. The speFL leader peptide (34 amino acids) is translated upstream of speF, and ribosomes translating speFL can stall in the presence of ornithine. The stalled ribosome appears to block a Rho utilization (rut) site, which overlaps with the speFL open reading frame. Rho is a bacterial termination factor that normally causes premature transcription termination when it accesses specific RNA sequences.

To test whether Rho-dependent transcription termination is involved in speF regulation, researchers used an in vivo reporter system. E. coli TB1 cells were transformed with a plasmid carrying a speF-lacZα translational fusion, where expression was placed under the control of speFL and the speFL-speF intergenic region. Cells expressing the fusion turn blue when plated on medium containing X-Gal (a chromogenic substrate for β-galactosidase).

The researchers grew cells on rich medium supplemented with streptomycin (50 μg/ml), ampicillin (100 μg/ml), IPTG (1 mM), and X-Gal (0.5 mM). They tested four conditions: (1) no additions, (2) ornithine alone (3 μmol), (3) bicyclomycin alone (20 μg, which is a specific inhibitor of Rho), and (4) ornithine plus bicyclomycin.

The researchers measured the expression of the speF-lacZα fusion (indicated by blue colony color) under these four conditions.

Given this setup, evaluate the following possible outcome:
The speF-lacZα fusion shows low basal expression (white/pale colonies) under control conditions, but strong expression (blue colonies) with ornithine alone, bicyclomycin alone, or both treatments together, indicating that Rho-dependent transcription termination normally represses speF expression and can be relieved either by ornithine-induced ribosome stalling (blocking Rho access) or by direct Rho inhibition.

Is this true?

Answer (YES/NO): YES